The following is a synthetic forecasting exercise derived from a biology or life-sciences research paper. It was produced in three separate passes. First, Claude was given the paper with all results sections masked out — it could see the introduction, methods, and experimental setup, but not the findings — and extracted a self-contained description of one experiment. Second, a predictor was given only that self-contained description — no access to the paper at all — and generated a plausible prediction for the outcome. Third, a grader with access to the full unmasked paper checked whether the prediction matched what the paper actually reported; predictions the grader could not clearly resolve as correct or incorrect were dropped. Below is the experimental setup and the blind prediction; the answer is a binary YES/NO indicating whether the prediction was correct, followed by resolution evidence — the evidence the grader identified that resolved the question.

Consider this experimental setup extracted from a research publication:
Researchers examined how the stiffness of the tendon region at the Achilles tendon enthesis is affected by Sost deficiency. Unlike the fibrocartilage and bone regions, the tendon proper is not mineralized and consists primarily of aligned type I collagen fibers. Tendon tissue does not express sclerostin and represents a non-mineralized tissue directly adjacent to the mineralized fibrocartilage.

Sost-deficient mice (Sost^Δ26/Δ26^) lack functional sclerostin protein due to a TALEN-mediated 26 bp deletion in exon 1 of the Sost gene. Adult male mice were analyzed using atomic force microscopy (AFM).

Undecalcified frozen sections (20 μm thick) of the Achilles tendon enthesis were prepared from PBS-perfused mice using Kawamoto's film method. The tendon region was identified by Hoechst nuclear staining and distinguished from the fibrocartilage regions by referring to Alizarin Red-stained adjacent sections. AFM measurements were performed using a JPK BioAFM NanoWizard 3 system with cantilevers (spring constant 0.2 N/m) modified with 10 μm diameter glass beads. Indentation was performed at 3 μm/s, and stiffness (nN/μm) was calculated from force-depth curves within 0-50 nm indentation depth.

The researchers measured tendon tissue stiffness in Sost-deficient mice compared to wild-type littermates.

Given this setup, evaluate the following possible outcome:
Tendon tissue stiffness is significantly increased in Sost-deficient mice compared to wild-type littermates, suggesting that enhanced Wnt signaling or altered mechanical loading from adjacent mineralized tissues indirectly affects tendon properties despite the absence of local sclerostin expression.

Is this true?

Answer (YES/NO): NO